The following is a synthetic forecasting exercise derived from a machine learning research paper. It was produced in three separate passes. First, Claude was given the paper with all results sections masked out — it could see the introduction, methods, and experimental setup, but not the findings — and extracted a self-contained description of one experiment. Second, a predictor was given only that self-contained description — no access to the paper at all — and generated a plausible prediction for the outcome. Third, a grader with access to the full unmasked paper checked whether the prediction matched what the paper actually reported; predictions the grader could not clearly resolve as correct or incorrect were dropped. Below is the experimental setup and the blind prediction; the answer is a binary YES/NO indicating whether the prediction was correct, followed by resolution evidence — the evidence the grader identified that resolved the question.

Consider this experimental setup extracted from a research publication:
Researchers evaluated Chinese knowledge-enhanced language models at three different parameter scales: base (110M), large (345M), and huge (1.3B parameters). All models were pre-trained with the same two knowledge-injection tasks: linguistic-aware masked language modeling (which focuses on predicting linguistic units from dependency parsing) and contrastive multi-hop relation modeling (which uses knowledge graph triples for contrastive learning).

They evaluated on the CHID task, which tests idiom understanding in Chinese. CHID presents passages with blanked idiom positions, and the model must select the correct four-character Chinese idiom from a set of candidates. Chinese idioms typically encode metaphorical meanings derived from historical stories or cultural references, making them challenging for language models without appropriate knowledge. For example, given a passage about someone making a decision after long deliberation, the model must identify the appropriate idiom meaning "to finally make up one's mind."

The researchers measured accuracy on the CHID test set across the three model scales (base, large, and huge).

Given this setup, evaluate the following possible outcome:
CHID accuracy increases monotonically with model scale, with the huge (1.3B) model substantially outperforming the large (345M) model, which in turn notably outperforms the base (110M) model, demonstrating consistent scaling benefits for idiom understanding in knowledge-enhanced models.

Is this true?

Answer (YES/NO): NO